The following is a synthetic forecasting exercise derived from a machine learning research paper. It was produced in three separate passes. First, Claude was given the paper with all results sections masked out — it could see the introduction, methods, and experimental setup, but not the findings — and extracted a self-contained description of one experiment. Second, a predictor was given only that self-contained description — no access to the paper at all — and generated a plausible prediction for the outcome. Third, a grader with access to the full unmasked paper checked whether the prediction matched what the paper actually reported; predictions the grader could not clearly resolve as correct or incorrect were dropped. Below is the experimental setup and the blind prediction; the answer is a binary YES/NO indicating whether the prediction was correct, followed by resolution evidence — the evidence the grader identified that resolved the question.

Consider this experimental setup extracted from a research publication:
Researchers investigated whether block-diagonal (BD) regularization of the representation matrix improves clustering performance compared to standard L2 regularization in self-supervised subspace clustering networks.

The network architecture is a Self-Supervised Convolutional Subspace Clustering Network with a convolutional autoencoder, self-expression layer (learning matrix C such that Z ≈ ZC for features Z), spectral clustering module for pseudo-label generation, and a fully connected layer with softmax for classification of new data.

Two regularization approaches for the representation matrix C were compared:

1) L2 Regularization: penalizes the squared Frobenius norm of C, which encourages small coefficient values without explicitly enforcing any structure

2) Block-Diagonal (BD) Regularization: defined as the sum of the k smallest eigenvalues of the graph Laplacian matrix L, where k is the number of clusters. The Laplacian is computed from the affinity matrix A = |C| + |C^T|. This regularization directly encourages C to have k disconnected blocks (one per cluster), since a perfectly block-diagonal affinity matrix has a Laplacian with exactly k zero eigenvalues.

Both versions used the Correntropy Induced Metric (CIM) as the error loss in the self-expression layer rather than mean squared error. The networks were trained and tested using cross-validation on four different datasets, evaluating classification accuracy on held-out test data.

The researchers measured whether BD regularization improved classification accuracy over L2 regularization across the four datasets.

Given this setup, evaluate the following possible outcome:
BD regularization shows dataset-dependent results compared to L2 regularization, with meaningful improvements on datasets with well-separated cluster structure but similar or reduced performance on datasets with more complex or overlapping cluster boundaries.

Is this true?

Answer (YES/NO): NO